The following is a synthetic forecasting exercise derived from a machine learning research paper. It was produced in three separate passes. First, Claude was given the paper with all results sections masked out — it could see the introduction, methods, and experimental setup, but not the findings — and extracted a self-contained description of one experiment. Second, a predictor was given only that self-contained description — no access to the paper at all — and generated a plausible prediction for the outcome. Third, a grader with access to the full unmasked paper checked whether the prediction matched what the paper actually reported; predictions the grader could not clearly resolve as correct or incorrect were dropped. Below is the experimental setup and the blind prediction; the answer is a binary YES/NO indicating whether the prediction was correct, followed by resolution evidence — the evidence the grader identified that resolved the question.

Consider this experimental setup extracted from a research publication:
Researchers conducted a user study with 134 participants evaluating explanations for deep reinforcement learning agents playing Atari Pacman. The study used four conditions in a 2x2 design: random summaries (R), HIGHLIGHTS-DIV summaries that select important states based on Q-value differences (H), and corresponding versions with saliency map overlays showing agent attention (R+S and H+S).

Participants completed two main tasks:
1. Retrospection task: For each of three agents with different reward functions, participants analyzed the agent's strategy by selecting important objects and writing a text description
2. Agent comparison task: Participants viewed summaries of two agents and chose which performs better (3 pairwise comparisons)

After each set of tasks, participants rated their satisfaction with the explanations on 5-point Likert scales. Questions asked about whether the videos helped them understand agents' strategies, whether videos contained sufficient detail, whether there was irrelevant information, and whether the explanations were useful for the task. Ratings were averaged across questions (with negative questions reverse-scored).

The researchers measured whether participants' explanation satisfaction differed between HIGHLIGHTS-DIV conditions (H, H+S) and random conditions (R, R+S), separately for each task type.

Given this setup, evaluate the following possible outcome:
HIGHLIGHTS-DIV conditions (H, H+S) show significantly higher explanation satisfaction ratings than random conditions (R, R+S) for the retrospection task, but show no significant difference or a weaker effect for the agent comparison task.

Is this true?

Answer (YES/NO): YES